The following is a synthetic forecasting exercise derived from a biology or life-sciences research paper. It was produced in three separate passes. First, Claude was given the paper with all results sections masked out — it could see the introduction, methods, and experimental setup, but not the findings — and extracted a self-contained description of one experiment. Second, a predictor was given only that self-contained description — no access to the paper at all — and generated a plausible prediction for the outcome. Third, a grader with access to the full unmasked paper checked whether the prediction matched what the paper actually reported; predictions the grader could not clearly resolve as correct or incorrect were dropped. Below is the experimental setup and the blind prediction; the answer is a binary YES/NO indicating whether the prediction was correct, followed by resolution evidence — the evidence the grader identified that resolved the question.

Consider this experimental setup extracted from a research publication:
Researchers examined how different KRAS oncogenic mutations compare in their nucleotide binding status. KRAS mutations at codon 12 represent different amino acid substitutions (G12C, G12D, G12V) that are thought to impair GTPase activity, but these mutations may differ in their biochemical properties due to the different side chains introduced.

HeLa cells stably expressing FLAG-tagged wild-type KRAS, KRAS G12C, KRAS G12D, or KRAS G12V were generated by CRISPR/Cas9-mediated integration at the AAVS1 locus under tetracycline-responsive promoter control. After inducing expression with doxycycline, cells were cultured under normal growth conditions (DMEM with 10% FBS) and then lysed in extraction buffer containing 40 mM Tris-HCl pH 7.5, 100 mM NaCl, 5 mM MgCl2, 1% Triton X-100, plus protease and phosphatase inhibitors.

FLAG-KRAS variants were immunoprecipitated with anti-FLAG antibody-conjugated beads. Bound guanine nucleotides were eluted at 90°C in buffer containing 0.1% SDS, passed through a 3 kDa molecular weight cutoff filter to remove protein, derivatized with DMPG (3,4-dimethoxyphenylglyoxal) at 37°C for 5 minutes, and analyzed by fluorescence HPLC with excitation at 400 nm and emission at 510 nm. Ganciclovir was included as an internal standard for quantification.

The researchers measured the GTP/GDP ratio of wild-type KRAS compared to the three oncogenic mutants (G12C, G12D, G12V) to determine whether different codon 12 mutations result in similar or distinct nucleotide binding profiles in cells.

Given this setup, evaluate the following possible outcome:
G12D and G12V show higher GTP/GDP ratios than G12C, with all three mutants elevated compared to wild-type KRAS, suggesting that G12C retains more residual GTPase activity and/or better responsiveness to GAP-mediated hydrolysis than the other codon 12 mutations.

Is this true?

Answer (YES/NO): NO